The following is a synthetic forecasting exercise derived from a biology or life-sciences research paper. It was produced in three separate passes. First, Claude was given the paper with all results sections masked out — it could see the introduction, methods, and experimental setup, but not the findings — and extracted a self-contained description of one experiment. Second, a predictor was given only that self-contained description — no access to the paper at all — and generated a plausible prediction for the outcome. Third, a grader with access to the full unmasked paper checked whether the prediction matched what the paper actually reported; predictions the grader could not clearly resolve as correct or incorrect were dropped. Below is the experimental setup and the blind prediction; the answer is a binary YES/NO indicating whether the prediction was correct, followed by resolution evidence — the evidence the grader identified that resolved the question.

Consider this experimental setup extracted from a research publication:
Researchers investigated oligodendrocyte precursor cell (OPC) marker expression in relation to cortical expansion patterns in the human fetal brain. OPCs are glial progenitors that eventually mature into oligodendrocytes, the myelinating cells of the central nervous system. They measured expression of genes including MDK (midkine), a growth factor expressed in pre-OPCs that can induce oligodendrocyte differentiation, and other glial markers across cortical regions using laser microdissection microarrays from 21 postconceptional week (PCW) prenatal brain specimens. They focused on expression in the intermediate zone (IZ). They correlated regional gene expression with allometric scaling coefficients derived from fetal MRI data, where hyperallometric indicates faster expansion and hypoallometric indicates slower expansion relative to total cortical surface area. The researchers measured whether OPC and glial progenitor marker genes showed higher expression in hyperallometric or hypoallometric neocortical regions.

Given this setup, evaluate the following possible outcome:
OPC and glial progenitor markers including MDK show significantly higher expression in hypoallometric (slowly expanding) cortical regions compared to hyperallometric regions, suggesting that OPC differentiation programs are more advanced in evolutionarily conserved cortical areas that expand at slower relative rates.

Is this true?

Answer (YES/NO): YES